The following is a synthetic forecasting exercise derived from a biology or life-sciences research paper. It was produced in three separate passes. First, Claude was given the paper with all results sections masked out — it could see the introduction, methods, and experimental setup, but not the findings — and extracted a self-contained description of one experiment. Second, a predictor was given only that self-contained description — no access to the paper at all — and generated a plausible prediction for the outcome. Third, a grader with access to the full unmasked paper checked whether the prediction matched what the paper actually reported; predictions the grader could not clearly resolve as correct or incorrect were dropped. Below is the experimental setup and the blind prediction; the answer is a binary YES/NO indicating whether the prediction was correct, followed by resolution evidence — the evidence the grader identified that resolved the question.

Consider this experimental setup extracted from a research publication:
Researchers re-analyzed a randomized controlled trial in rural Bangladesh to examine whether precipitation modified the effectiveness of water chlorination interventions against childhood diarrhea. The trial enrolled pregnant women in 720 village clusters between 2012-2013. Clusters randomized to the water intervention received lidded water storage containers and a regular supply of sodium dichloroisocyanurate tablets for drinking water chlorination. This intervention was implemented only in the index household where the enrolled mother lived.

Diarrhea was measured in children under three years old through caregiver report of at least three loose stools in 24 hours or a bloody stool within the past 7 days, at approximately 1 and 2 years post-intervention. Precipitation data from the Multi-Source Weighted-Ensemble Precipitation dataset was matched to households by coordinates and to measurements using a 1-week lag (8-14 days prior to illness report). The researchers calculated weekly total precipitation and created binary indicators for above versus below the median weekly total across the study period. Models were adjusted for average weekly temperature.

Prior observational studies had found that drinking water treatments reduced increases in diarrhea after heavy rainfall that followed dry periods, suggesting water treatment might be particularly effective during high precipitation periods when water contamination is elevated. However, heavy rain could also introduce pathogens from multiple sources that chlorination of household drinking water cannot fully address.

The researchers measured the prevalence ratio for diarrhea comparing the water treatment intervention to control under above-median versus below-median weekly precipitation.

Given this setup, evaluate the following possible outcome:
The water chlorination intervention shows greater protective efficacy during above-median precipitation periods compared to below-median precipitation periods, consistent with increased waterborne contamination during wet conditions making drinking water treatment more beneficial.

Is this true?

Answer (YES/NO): YES